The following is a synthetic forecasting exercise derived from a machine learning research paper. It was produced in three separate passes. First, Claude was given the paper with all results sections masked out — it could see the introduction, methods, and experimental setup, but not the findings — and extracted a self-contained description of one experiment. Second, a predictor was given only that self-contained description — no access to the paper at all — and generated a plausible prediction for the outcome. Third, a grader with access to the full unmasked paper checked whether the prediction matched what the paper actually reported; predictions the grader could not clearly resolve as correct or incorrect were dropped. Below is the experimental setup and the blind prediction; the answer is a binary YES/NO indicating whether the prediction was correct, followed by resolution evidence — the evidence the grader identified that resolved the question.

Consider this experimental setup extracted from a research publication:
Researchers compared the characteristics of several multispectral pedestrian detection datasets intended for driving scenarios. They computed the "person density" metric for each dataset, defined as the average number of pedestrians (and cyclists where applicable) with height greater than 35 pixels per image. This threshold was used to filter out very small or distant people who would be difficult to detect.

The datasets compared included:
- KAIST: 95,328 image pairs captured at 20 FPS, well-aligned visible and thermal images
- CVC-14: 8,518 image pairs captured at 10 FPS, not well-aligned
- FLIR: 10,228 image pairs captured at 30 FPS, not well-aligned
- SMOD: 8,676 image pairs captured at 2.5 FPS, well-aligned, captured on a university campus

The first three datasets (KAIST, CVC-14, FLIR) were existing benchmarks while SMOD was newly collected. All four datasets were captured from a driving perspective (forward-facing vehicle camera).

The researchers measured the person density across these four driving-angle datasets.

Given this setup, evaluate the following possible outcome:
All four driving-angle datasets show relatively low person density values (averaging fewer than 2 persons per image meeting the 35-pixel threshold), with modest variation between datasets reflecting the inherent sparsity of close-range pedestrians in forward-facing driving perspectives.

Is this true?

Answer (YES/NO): NO